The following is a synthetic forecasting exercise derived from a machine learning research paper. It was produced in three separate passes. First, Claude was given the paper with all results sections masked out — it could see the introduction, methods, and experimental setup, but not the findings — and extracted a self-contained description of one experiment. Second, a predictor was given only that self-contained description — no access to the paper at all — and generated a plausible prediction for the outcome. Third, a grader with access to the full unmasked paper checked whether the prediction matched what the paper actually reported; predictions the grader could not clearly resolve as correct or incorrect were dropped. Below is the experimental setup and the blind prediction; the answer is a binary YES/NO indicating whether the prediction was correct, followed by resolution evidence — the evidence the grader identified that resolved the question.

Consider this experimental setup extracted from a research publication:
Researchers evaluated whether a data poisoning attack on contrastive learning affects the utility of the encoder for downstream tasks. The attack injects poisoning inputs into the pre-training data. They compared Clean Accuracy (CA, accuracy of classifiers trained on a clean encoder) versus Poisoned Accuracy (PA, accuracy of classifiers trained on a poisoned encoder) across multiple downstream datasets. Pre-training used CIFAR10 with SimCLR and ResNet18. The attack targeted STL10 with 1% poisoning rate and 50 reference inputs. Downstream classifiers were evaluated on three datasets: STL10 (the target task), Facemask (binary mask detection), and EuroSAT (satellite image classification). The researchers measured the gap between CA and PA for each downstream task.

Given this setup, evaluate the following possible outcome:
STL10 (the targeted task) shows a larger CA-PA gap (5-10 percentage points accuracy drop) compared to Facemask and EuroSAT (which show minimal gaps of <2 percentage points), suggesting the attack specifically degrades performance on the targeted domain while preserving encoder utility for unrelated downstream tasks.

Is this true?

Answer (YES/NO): NO